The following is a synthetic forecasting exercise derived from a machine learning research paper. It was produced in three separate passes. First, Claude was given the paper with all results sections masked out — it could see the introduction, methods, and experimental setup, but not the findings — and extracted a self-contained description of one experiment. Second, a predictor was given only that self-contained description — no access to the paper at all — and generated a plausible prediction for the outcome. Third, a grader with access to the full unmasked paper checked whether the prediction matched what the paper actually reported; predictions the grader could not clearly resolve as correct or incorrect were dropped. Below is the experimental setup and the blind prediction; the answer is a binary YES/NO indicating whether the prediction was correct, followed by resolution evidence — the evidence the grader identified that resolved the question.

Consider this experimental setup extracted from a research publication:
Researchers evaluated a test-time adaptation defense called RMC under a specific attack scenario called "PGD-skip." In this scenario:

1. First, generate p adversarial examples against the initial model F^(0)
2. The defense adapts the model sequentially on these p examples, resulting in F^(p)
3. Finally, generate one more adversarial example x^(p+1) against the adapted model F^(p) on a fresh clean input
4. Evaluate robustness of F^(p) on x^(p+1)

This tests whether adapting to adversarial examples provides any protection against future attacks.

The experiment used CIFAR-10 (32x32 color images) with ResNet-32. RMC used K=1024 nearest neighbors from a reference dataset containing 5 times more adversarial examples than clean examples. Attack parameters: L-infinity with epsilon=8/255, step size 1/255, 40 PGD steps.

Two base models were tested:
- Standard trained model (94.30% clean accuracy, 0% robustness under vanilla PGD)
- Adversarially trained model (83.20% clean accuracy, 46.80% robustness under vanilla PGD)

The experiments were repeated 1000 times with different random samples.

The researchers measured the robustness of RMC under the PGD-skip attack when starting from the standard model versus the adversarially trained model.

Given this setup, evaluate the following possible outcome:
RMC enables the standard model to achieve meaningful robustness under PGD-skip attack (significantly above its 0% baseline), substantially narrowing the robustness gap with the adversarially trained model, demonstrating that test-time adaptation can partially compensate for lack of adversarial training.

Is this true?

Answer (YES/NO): NO